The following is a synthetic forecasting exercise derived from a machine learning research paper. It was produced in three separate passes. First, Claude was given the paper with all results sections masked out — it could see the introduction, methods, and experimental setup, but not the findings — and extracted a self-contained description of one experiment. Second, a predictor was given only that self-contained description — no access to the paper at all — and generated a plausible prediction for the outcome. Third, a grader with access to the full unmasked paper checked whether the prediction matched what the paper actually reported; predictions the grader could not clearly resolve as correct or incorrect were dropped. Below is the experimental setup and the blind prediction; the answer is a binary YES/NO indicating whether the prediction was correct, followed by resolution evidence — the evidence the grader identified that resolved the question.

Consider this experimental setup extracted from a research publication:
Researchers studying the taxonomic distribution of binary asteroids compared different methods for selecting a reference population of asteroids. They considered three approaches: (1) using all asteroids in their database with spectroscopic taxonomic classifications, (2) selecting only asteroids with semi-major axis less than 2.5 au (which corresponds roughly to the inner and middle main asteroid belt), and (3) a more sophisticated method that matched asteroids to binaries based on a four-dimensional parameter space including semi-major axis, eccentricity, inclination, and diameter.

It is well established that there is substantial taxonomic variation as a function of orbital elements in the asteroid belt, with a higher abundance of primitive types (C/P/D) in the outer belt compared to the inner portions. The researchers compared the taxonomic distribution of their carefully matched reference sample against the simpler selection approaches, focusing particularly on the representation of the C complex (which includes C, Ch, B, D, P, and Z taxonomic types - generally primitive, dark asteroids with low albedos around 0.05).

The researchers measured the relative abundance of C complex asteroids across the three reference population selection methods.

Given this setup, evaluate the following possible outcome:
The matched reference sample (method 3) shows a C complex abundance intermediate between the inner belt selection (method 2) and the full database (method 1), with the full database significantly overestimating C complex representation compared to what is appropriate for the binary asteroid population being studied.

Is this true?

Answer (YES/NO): NO